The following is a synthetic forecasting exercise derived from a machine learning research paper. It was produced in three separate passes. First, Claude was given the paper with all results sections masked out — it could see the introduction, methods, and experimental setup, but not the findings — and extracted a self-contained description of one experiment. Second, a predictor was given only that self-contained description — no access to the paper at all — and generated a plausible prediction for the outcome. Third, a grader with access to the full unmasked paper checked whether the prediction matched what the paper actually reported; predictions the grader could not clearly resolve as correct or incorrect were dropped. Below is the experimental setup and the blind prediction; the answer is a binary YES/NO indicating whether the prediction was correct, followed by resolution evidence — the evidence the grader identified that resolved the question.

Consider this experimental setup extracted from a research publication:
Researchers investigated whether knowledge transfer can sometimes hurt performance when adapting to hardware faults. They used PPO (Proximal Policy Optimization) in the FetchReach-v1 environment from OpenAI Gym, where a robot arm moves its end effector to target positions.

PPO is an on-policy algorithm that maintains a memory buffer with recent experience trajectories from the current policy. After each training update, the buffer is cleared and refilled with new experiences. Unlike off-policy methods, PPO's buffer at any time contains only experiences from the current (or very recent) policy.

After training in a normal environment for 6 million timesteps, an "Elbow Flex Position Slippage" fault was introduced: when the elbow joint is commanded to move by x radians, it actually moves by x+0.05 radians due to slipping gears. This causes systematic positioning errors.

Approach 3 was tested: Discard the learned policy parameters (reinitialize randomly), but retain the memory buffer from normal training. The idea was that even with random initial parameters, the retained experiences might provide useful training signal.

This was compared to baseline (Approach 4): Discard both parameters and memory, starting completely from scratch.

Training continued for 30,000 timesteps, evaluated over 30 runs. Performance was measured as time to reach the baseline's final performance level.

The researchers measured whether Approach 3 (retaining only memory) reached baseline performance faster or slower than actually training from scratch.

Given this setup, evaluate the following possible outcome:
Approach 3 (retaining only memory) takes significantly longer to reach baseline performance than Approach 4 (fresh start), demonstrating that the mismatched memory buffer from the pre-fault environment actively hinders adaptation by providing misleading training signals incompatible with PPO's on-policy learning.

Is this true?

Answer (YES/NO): NO